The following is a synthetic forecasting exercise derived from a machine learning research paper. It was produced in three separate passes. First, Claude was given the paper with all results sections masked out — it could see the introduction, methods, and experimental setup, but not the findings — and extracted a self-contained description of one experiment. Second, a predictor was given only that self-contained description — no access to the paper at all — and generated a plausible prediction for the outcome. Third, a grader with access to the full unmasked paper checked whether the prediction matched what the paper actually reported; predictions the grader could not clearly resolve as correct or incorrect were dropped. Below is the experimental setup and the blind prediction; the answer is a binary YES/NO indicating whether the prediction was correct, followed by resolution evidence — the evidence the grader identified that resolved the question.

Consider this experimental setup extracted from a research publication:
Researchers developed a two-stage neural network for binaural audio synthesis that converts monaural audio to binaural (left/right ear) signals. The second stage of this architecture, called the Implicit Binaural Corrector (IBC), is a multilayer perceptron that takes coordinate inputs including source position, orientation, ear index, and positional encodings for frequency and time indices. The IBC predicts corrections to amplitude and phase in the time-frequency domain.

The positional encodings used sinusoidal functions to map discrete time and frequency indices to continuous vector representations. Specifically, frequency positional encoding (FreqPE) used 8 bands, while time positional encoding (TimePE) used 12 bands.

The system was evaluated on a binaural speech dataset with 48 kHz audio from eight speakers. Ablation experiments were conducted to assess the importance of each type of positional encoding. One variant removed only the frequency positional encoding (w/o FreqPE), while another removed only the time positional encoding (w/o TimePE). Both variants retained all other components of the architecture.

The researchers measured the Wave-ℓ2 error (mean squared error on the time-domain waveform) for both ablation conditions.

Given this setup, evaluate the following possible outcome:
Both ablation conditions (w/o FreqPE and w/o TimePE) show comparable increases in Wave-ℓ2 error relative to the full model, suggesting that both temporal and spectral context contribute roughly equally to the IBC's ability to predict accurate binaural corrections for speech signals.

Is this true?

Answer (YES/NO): NO